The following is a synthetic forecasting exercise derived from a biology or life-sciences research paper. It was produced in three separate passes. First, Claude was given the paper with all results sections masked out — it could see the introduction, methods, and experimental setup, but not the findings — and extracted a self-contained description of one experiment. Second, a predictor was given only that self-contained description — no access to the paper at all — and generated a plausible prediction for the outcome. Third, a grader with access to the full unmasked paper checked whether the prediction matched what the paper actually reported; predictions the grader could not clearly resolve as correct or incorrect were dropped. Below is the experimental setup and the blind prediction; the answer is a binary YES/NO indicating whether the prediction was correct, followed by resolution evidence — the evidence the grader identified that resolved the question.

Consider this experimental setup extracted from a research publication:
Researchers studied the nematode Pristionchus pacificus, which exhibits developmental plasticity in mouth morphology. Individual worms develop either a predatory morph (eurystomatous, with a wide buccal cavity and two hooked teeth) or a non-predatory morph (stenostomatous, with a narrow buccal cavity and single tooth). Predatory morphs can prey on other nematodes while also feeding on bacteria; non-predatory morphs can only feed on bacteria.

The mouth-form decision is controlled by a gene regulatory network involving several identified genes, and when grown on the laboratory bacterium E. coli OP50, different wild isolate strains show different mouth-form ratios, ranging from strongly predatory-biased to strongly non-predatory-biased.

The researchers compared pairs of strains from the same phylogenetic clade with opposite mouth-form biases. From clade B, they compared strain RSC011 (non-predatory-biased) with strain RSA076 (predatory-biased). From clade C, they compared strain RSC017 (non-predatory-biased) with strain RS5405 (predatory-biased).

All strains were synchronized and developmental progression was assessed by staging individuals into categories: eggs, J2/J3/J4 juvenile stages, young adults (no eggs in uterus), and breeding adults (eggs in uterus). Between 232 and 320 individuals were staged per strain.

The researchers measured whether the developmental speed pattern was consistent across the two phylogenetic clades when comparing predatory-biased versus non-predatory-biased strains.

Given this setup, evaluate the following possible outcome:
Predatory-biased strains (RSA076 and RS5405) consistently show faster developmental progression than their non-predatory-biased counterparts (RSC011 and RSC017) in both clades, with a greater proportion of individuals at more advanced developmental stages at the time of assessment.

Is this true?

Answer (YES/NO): NO